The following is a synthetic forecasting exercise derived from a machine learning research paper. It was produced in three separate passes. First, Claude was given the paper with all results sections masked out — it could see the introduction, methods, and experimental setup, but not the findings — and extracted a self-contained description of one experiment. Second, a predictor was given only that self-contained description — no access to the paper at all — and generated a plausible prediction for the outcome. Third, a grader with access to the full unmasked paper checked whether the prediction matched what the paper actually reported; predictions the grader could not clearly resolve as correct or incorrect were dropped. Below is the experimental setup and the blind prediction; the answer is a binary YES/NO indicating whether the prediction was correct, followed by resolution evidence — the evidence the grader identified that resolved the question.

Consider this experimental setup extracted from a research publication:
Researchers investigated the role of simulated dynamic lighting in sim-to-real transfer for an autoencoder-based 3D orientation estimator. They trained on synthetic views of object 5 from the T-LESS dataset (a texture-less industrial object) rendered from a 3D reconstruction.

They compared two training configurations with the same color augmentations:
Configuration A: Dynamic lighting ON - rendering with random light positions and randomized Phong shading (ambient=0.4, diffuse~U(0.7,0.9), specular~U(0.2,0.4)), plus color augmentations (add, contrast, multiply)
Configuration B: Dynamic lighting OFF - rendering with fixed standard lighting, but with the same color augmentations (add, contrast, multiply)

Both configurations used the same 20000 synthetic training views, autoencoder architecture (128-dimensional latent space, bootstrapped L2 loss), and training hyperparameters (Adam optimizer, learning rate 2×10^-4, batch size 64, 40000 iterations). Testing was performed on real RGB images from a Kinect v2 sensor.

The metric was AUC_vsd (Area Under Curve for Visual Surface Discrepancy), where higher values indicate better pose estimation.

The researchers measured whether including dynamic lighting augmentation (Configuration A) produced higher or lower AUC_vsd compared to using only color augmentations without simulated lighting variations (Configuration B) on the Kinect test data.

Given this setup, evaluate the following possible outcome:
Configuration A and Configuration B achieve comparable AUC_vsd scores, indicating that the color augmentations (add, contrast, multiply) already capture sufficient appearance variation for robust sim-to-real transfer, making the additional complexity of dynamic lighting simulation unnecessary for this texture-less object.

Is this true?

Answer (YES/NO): NO